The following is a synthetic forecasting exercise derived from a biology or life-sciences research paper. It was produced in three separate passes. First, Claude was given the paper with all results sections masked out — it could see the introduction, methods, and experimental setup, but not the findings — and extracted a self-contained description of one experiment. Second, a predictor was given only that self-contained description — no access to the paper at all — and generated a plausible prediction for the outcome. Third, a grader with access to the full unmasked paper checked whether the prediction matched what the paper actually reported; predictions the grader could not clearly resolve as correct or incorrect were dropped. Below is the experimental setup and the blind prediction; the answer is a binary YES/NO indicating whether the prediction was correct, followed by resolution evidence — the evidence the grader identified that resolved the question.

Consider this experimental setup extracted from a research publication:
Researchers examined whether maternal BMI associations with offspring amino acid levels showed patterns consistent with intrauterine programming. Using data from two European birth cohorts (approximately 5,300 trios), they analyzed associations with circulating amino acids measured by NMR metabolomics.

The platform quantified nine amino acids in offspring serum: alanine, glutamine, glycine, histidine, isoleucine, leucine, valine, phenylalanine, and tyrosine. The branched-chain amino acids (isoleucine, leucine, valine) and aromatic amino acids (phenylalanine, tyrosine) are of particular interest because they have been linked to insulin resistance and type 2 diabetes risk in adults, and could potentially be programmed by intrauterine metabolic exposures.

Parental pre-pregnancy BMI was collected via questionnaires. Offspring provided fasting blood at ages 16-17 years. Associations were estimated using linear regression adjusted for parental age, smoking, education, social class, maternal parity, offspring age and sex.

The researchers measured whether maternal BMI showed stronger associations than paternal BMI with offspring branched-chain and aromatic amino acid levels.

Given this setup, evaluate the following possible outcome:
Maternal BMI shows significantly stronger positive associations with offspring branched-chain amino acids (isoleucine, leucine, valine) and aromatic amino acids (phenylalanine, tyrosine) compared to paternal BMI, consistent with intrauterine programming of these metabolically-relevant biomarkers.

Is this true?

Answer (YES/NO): NO